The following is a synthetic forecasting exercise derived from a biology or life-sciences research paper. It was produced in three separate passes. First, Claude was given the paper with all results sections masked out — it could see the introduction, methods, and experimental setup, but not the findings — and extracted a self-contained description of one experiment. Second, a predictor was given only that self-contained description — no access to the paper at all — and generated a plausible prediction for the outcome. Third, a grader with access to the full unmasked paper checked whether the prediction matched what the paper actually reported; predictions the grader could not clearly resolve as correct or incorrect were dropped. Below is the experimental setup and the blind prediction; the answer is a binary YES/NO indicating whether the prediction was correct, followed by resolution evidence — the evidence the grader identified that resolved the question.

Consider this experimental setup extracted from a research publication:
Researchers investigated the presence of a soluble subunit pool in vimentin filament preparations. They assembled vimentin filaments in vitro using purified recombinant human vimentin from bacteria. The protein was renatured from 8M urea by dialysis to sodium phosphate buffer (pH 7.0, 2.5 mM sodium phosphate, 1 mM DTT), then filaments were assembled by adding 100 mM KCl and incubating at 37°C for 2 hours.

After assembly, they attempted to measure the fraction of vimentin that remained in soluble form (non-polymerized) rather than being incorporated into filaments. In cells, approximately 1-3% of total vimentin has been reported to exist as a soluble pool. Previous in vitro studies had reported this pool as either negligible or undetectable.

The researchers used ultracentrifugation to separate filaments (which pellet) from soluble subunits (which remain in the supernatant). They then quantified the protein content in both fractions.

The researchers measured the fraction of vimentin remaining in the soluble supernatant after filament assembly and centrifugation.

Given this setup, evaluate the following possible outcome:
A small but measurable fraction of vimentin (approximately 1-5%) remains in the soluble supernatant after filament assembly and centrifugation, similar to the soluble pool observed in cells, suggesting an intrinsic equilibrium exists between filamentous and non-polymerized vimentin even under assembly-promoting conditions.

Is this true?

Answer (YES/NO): YES